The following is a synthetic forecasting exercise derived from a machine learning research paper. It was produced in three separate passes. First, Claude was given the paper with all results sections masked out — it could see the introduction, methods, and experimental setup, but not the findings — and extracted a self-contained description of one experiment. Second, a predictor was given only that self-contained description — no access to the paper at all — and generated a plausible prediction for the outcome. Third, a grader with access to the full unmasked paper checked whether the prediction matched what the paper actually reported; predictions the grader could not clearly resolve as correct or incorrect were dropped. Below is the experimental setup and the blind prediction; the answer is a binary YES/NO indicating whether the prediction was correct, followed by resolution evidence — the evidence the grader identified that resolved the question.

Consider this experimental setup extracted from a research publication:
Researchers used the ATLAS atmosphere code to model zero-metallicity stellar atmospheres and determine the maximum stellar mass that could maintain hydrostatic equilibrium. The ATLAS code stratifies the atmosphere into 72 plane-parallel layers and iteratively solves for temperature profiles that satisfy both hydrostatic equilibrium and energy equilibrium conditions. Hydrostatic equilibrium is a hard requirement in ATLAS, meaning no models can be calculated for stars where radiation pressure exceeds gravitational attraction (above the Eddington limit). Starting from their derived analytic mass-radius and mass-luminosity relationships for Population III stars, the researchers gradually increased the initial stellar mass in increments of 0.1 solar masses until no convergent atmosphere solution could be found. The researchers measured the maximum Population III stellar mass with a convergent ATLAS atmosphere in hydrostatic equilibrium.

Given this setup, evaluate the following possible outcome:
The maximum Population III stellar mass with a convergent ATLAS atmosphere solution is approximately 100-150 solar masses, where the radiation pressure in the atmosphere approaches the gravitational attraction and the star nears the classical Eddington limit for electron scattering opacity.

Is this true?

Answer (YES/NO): NO